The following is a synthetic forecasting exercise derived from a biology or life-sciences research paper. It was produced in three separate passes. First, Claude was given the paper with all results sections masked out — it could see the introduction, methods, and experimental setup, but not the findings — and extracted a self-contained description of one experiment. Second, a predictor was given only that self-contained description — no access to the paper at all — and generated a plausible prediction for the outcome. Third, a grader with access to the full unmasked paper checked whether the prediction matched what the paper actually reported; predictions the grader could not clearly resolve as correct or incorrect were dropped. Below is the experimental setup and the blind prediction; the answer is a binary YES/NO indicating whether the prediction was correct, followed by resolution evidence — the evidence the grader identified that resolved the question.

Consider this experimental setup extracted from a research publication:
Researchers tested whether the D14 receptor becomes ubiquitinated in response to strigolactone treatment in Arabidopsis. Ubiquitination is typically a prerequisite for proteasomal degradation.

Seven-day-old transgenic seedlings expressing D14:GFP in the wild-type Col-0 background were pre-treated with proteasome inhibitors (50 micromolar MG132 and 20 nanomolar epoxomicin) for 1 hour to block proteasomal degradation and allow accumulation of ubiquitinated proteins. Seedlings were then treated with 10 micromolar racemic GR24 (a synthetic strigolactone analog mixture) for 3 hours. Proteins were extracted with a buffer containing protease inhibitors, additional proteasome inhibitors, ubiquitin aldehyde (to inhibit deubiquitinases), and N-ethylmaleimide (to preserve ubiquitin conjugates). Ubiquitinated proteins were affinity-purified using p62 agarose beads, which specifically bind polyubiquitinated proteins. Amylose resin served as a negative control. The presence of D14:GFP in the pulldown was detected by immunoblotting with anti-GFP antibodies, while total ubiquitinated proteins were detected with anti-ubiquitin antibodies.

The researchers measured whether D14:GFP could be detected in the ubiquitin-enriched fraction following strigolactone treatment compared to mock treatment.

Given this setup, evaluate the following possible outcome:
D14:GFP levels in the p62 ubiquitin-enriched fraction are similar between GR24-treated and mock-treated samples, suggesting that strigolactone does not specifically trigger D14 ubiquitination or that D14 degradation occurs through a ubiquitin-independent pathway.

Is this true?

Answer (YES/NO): NO